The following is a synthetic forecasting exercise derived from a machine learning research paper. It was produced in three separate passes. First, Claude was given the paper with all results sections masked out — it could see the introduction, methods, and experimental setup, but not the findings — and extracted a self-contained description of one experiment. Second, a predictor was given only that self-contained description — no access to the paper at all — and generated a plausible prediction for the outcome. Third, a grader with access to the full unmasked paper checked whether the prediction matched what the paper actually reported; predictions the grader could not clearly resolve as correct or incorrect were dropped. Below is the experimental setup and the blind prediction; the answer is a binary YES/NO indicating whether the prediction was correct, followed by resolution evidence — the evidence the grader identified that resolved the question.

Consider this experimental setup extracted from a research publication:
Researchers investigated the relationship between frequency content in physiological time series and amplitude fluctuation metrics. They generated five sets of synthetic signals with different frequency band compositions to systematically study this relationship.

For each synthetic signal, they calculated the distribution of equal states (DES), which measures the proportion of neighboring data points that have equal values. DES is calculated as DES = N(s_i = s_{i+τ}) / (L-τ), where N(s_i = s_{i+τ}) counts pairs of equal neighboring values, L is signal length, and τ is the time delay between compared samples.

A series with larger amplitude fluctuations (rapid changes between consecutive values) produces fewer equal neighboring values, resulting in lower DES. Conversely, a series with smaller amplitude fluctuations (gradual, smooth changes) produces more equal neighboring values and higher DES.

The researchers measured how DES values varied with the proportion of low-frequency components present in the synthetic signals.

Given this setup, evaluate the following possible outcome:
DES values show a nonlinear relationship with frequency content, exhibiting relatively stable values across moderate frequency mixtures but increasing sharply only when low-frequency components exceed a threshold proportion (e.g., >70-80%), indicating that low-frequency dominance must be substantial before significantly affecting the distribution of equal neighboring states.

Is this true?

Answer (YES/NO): NO